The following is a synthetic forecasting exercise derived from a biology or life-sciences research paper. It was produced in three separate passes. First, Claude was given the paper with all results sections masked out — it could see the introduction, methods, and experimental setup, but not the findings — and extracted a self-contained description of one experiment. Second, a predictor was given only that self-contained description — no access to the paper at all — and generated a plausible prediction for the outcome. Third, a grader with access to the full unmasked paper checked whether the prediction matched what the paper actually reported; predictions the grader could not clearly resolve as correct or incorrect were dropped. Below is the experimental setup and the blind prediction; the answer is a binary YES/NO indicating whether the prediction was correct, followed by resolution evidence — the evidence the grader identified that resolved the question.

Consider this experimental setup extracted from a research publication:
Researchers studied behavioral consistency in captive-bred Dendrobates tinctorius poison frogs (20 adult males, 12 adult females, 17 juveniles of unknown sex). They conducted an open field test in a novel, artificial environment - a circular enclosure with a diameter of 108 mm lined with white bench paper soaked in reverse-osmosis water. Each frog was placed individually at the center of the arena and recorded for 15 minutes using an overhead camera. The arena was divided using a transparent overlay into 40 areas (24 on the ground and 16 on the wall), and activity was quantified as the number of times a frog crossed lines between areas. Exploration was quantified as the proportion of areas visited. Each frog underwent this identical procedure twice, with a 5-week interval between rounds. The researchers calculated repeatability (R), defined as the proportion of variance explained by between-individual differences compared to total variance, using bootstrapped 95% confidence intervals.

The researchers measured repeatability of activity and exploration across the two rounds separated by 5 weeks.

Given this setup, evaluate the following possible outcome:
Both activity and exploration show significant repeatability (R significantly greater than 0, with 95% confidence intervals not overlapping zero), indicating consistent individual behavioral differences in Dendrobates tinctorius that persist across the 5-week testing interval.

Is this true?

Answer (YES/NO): YES